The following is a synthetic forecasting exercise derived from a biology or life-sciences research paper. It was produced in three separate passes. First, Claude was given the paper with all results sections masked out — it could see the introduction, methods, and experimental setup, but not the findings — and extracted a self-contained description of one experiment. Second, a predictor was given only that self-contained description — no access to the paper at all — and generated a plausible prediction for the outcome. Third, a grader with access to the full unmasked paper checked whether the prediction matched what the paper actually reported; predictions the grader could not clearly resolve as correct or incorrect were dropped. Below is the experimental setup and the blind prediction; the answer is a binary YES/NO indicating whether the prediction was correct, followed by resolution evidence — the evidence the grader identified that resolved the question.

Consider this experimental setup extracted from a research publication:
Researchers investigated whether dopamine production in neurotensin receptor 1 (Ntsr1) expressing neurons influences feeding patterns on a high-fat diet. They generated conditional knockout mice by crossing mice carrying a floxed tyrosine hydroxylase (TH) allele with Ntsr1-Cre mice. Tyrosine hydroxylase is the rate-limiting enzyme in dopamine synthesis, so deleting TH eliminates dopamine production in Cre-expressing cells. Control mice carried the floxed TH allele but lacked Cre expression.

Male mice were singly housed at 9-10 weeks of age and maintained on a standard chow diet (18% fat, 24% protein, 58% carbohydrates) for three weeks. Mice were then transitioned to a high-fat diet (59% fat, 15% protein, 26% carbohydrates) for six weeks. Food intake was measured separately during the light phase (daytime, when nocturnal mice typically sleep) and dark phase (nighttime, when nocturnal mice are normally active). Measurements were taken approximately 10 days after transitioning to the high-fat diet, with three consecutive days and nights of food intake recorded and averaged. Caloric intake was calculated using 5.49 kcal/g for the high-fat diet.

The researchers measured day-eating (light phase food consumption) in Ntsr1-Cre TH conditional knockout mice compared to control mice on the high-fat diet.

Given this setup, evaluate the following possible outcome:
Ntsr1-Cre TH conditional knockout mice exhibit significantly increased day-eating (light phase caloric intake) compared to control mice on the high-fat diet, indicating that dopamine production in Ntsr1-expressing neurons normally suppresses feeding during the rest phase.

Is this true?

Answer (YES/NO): NO